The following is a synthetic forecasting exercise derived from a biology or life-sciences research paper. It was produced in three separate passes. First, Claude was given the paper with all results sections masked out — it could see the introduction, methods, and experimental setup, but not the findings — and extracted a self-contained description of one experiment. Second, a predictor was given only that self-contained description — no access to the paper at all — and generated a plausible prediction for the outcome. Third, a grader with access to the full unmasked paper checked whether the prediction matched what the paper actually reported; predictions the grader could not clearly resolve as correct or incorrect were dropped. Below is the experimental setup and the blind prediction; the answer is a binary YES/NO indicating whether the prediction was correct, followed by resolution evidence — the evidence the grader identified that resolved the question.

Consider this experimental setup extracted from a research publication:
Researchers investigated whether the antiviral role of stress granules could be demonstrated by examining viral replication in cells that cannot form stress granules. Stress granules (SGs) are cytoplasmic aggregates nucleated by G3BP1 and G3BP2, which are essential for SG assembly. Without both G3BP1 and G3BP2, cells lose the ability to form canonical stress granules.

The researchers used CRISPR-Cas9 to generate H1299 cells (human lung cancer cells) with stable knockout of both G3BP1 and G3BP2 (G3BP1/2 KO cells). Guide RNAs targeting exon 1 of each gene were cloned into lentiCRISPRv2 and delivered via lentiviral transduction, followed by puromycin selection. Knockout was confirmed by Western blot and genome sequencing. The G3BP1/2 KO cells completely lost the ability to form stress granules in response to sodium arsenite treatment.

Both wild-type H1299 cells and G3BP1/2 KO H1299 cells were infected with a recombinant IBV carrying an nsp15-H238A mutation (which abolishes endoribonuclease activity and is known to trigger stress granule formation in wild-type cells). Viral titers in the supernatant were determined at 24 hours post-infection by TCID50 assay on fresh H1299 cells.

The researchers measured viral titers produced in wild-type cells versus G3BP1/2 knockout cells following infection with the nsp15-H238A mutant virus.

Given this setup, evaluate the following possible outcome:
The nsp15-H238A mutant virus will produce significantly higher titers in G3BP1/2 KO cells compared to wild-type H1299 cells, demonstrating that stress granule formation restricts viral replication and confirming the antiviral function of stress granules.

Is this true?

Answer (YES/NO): YES